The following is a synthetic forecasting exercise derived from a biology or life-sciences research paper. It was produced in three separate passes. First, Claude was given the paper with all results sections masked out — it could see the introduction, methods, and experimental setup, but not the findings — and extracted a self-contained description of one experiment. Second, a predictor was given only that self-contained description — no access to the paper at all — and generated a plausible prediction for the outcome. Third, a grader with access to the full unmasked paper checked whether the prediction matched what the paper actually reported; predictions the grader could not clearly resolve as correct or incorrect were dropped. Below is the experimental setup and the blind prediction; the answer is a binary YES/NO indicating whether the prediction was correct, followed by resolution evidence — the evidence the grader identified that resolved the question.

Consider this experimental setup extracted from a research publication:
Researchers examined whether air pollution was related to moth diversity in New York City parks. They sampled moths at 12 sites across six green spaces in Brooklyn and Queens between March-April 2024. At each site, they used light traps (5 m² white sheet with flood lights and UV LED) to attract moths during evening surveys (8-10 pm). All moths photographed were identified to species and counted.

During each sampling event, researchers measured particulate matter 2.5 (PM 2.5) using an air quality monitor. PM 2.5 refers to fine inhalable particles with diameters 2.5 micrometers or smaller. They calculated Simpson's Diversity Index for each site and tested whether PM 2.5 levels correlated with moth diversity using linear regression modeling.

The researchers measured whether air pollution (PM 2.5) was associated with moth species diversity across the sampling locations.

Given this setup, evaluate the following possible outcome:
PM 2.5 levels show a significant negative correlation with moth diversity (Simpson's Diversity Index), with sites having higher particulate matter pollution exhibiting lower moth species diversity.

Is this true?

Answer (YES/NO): NO